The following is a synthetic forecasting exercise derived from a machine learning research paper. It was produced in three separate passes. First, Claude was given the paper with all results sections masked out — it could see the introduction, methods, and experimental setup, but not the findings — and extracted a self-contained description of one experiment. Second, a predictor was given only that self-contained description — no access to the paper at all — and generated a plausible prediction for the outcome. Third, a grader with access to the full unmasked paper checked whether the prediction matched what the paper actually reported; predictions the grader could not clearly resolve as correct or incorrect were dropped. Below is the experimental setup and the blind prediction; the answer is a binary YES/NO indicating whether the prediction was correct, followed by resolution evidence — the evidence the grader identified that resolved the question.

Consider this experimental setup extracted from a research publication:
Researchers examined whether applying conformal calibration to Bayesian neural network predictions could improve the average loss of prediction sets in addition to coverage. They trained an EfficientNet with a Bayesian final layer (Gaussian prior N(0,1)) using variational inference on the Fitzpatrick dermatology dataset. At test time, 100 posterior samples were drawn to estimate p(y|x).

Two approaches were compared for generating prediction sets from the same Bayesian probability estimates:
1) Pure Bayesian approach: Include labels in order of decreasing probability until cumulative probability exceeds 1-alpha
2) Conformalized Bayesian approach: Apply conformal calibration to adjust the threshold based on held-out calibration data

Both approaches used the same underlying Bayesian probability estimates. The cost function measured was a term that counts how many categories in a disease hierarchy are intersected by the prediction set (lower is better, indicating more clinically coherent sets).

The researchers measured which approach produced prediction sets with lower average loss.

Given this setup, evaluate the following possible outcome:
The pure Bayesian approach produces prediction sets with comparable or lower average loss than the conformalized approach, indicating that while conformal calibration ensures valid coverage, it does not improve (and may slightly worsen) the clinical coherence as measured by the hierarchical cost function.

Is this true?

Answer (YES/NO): NO